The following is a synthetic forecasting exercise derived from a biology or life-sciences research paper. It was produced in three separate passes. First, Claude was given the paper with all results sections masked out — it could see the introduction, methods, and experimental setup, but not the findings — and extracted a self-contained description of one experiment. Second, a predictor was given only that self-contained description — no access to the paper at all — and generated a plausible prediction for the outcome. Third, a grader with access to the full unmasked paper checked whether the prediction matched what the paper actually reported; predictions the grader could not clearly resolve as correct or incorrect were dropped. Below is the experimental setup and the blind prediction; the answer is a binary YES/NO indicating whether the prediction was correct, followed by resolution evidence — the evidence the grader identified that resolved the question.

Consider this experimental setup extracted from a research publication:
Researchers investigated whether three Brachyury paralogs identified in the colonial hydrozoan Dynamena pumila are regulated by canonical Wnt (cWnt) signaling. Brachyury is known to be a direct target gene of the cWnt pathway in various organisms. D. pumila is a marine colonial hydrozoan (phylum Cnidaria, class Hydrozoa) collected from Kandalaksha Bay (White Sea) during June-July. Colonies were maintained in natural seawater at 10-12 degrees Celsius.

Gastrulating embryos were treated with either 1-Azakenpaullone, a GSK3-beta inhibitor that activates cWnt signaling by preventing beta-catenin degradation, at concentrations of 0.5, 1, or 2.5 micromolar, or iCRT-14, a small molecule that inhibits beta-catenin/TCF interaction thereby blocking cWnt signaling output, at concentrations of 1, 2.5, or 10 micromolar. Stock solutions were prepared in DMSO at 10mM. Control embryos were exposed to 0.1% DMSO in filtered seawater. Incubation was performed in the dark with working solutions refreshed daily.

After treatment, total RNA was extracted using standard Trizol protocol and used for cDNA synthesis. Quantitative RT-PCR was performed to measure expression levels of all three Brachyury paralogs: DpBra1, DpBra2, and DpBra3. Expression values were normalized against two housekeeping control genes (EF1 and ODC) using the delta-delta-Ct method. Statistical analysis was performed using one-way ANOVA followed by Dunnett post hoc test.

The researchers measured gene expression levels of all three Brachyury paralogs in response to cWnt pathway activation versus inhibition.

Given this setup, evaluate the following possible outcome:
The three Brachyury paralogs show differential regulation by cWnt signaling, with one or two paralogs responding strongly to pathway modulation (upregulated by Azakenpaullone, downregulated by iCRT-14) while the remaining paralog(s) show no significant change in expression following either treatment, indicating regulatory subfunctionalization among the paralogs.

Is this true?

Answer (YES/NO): NO